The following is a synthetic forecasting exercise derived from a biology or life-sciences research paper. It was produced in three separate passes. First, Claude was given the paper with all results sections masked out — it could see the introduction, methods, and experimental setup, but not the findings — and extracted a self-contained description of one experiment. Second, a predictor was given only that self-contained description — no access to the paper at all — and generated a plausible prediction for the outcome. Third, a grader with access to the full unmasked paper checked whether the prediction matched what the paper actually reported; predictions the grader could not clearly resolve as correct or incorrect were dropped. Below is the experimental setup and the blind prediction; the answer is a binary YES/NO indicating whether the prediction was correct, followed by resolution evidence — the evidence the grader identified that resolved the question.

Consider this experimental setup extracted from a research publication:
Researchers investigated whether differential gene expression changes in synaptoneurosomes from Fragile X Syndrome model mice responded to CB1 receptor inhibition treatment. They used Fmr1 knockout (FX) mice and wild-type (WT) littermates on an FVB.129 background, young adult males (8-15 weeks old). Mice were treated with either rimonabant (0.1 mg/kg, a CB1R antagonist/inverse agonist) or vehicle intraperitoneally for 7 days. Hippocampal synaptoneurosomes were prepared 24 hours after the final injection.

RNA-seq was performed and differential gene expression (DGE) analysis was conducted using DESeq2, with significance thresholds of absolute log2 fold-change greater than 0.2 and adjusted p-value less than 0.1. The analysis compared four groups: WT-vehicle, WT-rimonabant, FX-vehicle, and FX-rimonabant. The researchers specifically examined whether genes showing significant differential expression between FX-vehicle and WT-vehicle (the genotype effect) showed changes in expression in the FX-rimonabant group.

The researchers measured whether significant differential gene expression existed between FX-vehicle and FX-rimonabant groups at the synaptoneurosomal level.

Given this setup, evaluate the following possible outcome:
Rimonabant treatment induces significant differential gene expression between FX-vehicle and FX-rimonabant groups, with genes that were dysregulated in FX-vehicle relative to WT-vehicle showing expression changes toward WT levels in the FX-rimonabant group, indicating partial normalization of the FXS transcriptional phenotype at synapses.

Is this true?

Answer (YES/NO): NO